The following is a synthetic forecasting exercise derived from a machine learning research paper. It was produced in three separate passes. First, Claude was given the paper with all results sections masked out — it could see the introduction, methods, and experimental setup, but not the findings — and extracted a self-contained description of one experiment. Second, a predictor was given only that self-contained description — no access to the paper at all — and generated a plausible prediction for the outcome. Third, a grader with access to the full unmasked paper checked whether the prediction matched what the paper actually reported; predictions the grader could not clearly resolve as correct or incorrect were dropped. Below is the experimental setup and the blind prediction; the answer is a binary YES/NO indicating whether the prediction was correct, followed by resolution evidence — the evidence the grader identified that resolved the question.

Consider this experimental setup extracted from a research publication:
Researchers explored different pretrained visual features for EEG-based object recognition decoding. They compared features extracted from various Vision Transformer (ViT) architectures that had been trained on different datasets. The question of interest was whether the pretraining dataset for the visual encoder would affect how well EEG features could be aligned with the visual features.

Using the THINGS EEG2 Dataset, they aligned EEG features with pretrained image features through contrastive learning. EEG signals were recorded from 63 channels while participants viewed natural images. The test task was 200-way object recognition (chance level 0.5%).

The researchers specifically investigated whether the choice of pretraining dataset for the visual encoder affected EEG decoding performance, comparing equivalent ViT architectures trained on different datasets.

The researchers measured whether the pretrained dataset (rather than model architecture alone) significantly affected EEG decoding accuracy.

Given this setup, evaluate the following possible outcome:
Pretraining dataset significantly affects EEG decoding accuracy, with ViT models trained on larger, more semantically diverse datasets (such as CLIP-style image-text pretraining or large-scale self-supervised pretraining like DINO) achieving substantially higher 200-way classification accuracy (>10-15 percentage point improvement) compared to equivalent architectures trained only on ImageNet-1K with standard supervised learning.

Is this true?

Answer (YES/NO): NO